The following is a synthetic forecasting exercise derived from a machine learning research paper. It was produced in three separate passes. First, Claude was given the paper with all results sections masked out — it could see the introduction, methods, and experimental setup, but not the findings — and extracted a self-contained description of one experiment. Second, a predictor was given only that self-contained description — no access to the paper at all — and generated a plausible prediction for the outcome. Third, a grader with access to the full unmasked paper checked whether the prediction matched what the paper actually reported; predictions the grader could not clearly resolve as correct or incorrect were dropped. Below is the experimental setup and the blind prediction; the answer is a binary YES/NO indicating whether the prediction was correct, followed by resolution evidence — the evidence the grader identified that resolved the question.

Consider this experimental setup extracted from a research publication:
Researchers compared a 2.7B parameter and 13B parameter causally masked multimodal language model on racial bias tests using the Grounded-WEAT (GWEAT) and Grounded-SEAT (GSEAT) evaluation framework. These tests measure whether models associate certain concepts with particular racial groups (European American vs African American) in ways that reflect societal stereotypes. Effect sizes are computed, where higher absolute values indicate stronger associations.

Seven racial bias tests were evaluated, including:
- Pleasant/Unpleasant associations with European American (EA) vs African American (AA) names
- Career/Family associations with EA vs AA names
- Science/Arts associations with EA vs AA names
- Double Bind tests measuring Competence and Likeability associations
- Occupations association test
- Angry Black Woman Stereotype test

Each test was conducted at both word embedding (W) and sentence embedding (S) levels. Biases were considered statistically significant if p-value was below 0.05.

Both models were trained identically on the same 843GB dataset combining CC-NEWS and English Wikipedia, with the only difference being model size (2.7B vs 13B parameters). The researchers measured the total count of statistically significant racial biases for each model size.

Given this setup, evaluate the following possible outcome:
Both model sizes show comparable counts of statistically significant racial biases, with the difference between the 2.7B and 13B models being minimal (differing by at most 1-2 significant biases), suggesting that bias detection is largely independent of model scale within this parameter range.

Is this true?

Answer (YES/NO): NO